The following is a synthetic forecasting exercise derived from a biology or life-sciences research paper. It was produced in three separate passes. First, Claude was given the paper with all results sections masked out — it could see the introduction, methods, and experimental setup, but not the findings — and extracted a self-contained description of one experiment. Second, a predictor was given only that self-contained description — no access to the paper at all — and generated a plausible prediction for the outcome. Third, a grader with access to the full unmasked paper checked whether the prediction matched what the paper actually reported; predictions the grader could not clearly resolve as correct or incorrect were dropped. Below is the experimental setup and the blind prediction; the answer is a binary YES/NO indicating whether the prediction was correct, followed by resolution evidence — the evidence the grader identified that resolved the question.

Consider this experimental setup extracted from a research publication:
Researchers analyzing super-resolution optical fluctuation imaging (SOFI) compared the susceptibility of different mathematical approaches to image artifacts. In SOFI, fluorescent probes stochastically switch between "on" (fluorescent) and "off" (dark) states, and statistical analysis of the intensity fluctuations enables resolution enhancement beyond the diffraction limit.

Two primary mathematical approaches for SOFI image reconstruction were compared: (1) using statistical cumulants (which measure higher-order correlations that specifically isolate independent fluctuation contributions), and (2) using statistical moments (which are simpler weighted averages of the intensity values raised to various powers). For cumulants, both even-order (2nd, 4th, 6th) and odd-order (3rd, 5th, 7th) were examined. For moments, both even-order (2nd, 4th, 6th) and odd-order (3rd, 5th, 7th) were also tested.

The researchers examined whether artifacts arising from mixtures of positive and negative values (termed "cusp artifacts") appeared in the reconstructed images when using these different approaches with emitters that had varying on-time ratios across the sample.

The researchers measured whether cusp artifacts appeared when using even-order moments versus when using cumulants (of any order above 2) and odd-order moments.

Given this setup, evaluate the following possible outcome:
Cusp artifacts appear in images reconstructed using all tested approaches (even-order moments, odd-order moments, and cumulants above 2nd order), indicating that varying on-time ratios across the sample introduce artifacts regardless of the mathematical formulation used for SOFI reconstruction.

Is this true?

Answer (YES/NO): NO